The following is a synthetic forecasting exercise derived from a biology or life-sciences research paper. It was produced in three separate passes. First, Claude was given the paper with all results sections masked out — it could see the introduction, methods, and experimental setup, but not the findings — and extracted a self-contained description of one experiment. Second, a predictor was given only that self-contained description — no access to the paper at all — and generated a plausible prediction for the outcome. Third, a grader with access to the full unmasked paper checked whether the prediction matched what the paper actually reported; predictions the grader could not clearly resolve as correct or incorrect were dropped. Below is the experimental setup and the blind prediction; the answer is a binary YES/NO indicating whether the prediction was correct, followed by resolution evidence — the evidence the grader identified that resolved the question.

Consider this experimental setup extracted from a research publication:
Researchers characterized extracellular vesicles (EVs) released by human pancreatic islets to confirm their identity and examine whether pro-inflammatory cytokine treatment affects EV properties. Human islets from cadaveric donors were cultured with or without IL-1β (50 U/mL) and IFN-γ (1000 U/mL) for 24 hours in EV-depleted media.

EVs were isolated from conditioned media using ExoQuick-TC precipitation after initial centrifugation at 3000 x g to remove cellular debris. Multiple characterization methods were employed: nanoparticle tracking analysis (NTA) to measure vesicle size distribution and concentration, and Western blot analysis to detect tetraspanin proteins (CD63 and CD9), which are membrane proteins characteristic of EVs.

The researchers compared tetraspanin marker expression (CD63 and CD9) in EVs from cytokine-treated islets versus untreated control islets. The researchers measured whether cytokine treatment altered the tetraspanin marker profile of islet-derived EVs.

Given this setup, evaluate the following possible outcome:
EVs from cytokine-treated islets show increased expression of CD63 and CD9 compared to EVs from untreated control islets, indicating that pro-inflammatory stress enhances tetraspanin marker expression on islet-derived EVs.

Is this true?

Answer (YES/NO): NO